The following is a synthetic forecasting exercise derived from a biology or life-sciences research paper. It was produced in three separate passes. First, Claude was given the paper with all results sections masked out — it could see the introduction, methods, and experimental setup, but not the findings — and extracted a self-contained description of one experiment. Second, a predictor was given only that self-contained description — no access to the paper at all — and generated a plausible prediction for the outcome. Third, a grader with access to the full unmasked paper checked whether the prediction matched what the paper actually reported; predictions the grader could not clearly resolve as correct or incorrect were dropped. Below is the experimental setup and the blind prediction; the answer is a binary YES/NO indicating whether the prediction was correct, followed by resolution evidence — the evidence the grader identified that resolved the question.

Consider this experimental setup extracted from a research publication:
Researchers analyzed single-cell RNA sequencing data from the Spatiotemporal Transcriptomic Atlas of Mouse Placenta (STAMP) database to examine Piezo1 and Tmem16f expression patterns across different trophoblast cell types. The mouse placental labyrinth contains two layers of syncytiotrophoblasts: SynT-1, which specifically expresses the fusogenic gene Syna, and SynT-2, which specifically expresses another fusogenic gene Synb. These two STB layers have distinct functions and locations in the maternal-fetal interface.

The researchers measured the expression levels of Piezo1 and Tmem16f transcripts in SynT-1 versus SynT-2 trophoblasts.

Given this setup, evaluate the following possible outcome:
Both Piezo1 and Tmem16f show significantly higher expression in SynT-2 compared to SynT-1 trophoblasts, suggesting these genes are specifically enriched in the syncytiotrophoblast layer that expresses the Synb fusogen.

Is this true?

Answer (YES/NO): YES